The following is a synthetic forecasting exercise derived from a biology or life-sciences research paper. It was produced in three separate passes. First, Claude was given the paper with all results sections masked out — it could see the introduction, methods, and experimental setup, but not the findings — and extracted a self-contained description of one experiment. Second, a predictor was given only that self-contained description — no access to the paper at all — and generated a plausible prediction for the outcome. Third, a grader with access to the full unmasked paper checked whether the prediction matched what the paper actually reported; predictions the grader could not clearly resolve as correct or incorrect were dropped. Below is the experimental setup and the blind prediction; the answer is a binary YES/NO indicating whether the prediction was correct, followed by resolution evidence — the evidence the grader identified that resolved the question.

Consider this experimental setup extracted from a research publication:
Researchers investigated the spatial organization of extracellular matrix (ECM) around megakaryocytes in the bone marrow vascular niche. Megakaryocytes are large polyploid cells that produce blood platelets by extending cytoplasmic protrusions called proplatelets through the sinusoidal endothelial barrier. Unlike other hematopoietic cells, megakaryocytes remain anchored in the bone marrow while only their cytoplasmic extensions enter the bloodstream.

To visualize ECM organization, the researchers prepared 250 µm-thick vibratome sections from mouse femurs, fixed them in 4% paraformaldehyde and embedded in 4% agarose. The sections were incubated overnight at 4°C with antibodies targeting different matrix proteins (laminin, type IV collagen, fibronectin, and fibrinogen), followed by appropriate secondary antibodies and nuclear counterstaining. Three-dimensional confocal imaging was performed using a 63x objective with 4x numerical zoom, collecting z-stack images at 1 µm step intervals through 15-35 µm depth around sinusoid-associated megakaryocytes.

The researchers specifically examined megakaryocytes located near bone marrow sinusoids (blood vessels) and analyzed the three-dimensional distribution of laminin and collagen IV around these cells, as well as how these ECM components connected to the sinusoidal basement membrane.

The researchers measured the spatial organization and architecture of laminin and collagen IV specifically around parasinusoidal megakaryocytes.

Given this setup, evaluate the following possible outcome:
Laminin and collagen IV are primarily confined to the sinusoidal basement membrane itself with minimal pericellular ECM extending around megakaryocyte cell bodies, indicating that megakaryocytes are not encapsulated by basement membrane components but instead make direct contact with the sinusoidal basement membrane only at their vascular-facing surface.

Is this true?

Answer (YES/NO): NO